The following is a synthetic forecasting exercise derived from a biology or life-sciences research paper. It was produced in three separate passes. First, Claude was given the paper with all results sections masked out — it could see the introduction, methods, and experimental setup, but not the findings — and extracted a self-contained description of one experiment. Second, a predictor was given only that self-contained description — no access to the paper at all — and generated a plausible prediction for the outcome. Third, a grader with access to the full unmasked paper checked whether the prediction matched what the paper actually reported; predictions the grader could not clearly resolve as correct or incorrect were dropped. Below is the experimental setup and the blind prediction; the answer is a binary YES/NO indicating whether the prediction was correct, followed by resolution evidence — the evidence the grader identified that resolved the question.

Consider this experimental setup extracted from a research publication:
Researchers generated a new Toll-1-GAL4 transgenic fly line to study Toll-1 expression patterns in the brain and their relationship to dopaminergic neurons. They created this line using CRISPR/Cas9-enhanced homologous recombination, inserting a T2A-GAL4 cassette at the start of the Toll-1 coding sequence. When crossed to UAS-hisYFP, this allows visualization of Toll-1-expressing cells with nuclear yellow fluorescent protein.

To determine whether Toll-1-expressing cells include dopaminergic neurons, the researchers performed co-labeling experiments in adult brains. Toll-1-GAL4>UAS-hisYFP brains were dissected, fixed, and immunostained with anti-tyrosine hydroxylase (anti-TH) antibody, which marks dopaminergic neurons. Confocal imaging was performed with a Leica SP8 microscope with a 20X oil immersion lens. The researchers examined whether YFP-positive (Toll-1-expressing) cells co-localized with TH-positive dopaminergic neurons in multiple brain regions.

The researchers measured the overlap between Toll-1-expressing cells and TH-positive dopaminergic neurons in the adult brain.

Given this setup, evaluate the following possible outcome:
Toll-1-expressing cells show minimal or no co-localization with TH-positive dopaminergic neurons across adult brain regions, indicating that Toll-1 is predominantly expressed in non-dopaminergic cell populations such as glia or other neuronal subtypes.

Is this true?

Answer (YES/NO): NO